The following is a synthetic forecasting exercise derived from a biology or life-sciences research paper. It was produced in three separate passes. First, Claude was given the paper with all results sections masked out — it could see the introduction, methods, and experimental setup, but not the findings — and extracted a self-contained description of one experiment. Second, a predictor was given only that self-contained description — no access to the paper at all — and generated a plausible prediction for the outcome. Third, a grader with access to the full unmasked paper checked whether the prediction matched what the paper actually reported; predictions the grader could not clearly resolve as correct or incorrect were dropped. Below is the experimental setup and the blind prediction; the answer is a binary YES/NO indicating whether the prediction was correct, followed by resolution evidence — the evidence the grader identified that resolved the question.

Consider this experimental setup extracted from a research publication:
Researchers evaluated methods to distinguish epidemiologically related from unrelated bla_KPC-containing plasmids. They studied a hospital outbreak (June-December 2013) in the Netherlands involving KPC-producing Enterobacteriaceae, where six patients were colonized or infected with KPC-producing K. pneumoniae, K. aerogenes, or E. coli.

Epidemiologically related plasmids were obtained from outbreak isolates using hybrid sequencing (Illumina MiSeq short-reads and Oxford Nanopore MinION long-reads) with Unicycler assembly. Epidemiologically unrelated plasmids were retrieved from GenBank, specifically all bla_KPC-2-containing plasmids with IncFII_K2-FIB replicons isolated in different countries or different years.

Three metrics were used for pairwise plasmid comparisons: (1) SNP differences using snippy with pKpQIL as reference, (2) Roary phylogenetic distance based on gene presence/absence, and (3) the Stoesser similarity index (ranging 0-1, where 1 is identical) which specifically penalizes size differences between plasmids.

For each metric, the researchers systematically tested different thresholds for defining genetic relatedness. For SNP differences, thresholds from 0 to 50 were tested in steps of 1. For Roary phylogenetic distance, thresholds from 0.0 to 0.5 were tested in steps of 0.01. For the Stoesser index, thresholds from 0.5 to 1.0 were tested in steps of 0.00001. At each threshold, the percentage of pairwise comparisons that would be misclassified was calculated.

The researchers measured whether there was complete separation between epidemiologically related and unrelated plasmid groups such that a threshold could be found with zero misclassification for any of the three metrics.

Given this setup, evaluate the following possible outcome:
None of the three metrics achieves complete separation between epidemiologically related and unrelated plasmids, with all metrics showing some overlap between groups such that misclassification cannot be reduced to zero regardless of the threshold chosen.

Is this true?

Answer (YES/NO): YES